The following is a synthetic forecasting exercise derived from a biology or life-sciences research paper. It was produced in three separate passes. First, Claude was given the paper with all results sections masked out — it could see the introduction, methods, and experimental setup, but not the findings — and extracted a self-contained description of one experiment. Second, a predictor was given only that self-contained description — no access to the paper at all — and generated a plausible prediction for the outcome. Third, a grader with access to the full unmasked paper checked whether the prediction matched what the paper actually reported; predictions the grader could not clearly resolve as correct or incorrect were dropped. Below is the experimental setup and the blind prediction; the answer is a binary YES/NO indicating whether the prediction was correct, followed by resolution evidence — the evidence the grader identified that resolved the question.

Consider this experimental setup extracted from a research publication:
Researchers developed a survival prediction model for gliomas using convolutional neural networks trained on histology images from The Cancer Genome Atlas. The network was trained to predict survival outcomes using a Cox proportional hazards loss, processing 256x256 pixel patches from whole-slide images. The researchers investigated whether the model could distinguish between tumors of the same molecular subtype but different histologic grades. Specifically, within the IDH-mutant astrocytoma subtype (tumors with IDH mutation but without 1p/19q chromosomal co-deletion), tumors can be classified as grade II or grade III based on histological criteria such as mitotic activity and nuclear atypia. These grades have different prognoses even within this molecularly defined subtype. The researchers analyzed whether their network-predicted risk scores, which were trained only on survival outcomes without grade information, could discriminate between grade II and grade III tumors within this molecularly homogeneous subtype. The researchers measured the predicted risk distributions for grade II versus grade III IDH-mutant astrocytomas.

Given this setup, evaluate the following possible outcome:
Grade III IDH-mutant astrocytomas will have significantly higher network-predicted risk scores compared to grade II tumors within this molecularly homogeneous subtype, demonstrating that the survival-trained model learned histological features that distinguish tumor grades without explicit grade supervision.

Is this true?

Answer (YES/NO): NO